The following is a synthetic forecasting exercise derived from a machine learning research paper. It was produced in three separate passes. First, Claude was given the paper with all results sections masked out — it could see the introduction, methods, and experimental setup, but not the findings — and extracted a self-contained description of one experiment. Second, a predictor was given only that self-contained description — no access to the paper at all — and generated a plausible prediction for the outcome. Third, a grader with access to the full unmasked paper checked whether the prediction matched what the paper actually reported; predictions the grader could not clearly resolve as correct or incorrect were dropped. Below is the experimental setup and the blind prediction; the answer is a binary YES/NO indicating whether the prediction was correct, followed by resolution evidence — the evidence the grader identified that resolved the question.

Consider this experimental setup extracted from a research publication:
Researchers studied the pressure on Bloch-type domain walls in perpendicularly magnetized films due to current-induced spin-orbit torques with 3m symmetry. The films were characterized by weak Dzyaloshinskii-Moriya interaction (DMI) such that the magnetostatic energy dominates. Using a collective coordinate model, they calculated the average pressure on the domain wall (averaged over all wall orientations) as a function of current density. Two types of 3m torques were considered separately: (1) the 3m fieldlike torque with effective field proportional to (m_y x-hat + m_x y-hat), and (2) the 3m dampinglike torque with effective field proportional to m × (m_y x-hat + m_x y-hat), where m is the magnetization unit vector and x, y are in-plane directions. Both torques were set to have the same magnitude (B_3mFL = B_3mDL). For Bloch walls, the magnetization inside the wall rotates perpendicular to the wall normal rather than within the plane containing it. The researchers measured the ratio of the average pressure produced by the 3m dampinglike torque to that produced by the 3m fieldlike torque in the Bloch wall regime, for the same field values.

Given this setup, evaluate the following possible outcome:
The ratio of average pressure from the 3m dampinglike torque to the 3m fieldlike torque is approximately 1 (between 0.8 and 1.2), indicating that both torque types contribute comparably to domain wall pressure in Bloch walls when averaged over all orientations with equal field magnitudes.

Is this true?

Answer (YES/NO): NO